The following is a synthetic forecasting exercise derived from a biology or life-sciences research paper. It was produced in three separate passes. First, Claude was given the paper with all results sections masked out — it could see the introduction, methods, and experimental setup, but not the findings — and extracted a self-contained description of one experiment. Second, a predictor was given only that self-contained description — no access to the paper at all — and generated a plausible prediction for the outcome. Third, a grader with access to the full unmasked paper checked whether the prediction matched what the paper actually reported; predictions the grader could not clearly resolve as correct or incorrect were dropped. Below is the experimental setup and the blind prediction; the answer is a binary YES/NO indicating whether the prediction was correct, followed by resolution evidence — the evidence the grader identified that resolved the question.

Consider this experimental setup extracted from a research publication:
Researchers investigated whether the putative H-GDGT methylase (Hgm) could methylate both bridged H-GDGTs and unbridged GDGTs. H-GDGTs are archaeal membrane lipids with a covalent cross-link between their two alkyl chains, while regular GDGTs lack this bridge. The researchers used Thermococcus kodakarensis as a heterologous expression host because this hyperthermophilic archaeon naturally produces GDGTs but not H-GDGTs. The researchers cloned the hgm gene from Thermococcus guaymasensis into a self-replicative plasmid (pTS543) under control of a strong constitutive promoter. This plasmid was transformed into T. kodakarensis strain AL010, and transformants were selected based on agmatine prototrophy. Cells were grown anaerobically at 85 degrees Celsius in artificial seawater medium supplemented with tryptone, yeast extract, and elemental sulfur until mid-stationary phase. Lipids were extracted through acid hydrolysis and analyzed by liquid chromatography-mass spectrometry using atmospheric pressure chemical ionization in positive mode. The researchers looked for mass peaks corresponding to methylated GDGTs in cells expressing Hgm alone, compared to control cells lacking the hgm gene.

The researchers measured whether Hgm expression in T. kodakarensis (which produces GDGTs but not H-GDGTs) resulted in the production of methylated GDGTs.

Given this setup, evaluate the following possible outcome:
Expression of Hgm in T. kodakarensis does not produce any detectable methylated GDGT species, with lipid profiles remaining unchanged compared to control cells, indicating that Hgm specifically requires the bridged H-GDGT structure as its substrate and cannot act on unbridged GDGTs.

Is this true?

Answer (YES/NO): NO